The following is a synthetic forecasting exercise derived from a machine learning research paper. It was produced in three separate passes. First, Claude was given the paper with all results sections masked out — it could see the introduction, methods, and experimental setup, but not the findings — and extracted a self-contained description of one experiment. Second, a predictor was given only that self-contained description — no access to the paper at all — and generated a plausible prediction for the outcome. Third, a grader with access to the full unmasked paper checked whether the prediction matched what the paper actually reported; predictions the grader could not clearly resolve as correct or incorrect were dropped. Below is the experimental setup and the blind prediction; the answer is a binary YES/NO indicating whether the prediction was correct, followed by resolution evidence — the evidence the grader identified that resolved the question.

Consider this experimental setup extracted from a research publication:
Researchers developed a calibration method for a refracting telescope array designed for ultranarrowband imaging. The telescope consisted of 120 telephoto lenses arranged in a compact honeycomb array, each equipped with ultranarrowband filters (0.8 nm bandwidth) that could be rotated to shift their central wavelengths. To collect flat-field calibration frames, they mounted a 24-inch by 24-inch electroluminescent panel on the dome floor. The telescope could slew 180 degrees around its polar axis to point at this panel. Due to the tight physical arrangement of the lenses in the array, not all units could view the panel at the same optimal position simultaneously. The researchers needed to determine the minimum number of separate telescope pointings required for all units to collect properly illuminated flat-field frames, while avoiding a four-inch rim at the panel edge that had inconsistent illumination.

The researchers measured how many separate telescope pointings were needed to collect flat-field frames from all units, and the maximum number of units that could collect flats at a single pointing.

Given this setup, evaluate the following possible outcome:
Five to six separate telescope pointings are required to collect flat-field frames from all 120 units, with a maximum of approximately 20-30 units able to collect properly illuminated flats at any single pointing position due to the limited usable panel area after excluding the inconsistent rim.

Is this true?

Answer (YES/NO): NO